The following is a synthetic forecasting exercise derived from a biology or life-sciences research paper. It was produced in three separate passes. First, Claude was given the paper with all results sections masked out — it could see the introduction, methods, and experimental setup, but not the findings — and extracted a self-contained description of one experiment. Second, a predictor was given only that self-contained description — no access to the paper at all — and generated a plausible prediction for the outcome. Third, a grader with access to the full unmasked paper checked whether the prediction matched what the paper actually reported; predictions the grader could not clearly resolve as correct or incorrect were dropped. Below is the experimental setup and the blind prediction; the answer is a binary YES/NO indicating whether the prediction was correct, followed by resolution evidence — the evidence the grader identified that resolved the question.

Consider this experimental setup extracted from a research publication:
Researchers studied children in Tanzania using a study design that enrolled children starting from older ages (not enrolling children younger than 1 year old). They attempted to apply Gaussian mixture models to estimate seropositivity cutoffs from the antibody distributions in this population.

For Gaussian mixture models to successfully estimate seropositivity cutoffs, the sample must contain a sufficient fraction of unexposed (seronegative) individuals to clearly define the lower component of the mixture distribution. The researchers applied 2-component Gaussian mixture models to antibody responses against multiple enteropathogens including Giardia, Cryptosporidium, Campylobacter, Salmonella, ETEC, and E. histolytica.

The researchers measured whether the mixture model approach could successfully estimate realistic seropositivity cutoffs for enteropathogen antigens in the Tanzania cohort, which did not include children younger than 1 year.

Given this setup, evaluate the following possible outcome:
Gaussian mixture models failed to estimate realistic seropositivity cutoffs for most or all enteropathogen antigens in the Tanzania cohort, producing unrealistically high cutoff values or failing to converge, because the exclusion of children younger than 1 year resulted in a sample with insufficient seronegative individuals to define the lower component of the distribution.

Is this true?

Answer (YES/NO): YES